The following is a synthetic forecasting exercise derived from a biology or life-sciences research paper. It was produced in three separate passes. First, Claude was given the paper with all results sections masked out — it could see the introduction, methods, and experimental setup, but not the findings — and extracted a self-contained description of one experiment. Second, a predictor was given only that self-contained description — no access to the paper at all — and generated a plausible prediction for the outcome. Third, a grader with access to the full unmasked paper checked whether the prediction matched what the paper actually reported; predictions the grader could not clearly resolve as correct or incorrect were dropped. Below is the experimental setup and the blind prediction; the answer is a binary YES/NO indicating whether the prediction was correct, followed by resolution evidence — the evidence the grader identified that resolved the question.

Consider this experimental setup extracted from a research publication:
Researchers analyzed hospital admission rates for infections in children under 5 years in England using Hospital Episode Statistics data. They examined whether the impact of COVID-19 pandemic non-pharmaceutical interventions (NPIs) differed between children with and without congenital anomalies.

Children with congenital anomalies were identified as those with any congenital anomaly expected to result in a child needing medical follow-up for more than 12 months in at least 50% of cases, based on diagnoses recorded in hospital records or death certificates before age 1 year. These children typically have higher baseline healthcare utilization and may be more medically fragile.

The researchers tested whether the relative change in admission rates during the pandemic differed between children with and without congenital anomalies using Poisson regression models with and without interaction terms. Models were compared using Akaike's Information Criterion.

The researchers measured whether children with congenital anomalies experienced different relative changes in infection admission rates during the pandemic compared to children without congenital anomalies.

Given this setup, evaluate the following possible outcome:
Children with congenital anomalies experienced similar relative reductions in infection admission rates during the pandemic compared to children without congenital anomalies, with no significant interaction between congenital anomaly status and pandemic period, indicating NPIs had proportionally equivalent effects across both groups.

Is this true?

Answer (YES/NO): YES